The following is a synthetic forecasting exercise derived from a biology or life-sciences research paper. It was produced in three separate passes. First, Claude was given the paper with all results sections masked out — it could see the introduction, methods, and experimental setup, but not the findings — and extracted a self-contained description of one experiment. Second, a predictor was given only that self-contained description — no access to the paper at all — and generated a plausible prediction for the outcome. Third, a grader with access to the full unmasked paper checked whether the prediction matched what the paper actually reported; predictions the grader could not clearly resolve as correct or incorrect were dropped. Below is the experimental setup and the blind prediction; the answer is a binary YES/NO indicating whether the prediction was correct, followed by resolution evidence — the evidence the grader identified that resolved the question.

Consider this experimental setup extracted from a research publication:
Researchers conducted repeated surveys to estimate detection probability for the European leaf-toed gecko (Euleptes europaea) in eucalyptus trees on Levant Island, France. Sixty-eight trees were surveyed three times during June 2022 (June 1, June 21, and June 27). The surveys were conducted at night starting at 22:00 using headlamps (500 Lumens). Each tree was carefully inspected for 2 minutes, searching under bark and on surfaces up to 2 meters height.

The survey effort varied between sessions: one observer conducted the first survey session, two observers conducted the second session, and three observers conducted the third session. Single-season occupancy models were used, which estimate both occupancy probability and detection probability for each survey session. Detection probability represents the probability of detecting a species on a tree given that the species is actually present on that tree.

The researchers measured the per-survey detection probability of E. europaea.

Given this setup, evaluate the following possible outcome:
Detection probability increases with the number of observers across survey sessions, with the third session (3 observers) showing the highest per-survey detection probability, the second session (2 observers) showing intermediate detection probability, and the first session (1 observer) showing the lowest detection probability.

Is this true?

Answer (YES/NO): NO